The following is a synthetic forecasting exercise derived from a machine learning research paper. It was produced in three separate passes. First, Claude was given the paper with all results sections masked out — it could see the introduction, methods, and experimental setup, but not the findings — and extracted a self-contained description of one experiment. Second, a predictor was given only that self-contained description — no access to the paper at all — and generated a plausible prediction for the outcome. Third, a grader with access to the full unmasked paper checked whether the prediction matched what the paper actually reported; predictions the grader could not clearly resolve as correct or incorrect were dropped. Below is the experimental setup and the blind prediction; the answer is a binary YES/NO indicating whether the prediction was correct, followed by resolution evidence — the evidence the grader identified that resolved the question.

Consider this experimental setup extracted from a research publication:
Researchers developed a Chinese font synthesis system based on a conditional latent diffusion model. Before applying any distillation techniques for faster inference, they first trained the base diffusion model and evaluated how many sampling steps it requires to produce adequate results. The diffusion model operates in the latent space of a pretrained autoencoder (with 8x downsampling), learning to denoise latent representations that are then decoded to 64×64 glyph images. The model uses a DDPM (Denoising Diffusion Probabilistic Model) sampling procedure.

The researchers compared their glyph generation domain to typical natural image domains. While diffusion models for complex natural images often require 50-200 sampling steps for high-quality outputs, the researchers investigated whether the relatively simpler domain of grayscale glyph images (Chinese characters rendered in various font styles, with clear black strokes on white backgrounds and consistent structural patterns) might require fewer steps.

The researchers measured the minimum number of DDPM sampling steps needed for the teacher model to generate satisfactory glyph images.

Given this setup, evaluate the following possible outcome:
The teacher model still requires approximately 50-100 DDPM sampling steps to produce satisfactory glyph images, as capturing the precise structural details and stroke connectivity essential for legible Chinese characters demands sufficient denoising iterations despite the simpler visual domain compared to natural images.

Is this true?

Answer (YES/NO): NO